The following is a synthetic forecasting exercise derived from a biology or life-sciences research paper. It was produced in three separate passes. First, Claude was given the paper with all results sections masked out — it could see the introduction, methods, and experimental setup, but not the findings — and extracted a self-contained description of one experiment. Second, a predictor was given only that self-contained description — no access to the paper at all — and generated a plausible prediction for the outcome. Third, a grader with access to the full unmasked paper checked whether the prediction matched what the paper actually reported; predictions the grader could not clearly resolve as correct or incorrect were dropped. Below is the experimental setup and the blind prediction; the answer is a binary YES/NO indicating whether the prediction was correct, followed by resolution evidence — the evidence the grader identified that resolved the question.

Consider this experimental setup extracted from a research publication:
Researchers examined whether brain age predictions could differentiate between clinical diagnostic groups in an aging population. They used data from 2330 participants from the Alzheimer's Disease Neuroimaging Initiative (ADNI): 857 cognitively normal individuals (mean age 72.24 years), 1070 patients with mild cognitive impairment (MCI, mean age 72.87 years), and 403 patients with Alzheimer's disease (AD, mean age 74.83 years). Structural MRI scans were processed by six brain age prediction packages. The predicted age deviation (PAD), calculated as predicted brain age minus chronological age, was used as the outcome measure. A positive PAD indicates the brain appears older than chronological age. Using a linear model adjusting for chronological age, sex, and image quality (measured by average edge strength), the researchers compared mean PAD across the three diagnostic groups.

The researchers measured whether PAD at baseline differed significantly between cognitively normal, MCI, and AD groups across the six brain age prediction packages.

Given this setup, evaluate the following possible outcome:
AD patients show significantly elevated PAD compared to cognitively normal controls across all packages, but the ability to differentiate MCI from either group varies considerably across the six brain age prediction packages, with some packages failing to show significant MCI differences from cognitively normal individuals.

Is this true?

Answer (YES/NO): NO